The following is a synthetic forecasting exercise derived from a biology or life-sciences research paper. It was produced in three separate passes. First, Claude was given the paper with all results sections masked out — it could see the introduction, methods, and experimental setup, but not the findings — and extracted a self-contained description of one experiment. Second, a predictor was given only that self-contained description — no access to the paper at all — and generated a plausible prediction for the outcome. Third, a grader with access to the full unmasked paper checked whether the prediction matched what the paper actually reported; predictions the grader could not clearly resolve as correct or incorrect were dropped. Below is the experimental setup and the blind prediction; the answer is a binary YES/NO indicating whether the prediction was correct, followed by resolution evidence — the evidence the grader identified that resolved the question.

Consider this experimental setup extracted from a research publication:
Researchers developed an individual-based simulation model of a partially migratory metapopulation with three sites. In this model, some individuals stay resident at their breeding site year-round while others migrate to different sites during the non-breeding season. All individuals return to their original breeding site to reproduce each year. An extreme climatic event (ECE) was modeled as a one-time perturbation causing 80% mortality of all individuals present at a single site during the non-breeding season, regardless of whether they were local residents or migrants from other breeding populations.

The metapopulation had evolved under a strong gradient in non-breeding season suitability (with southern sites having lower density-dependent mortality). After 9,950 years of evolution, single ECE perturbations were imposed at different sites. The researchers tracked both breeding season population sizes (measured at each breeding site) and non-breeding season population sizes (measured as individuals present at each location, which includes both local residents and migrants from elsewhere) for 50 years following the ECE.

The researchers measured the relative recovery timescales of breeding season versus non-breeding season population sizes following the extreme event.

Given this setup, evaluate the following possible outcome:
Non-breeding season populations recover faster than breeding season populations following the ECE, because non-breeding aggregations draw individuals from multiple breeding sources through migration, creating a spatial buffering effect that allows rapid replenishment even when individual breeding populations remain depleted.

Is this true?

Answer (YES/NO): NO